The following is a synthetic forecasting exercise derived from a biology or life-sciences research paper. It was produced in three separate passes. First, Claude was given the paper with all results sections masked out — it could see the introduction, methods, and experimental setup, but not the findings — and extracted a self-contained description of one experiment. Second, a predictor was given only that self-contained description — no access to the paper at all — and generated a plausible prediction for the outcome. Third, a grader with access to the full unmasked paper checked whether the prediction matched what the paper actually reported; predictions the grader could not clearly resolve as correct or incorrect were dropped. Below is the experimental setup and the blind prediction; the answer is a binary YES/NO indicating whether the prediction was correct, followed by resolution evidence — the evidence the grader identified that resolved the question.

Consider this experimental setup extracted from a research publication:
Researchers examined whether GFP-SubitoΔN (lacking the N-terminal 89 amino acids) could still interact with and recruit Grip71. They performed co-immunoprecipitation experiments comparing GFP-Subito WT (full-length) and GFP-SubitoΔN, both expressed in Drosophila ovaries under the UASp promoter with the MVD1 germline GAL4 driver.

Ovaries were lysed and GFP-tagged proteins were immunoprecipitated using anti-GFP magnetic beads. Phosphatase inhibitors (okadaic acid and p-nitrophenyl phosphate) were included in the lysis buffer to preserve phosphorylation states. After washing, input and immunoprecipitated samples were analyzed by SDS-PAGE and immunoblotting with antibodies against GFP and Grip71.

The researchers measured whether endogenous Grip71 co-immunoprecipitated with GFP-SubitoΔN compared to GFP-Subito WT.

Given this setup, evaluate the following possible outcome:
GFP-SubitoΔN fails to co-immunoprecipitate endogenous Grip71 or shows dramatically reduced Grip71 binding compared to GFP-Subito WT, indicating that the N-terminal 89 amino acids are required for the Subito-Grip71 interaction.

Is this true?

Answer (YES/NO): NO